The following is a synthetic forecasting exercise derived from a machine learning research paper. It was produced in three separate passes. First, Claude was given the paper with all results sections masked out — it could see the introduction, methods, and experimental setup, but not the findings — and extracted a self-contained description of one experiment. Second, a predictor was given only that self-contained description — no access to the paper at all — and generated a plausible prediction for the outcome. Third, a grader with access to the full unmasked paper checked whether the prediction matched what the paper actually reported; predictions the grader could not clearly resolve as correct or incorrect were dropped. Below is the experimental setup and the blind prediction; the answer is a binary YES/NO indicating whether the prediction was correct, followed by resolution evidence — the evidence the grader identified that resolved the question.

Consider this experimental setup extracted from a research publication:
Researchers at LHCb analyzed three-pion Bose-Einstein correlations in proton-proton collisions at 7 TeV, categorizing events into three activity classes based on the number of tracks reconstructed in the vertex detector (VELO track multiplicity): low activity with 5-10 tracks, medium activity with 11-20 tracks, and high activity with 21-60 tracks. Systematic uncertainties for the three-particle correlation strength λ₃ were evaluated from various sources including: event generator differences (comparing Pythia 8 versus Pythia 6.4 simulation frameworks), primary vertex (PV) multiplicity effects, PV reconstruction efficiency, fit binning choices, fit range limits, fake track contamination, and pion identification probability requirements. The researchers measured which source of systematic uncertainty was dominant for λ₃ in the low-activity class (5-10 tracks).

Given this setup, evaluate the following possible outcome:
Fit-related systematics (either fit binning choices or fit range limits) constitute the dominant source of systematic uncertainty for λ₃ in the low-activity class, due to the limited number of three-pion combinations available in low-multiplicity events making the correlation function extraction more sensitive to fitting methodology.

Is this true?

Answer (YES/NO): NO